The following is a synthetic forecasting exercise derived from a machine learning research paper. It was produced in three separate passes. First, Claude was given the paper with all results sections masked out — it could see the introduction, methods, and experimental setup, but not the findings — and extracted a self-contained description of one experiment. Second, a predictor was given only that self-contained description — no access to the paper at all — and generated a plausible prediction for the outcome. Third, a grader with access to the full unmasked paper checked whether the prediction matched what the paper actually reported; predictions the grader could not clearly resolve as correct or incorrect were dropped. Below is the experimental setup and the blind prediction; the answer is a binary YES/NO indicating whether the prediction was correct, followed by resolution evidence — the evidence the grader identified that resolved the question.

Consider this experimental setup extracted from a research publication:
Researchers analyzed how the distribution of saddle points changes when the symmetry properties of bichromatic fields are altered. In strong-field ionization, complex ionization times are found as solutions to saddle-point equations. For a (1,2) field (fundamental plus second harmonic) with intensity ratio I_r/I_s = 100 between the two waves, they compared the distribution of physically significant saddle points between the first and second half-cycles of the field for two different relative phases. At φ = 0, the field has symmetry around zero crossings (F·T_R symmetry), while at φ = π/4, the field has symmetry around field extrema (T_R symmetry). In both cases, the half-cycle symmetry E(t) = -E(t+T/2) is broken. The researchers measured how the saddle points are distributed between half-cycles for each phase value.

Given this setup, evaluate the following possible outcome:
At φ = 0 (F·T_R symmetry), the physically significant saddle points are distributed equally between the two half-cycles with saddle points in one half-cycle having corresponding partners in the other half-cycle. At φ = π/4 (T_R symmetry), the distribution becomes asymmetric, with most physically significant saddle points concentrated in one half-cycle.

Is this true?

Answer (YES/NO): YES